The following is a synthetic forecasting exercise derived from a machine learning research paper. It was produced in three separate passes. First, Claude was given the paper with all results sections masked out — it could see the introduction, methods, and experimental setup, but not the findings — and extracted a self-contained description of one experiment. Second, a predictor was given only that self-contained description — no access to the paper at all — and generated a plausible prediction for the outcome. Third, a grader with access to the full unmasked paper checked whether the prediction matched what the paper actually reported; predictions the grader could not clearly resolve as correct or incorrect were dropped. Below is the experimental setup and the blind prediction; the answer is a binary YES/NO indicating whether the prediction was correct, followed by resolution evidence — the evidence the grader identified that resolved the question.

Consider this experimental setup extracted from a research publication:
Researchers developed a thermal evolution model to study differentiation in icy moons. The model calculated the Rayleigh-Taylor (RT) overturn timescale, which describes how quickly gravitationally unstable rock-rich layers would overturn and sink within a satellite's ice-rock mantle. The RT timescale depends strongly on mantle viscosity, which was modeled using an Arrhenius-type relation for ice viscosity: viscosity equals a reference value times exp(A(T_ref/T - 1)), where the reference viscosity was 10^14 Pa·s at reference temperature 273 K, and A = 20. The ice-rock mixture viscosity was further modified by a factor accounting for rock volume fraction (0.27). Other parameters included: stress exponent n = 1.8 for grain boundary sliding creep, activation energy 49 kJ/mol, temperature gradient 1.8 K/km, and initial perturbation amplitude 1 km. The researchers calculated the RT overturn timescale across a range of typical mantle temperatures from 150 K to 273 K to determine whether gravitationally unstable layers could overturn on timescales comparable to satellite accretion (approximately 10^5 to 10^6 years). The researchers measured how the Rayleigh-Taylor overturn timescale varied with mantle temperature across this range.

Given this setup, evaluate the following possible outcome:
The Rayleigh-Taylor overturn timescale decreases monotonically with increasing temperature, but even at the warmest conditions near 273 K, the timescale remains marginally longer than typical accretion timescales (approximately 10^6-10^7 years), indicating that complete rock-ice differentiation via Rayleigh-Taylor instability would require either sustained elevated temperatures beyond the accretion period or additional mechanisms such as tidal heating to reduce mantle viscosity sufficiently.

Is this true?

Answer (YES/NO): NO